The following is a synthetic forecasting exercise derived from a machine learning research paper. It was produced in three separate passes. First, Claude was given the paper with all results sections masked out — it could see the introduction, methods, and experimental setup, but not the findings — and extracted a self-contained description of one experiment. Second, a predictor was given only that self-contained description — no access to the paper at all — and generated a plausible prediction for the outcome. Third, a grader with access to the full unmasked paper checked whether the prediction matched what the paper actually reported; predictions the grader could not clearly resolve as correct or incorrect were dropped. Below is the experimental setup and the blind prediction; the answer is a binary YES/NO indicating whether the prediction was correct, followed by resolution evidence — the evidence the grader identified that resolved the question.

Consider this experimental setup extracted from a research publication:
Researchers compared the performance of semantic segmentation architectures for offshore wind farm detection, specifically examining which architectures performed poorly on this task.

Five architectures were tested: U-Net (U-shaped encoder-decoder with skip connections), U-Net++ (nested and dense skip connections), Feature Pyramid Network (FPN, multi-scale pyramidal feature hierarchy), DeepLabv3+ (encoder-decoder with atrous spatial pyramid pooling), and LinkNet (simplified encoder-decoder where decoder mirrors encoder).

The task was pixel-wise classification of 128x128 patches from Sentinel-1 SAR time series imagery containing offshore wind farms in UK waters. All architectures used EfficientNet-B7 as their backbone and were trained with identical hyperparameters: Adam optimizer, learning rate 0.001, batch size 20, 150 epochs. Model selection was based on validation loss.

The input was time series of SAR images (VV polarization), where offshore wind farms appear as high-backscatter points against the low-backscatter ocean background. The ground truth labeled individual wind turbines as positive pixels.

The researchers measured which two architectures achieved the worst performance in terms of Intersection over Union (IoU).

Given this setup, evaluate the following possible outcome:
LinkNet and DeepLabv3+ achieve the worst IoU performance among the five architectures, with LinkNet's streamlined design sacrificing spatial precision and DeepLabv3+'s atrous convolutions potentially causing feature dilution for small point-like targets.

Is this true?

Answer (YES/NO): NO